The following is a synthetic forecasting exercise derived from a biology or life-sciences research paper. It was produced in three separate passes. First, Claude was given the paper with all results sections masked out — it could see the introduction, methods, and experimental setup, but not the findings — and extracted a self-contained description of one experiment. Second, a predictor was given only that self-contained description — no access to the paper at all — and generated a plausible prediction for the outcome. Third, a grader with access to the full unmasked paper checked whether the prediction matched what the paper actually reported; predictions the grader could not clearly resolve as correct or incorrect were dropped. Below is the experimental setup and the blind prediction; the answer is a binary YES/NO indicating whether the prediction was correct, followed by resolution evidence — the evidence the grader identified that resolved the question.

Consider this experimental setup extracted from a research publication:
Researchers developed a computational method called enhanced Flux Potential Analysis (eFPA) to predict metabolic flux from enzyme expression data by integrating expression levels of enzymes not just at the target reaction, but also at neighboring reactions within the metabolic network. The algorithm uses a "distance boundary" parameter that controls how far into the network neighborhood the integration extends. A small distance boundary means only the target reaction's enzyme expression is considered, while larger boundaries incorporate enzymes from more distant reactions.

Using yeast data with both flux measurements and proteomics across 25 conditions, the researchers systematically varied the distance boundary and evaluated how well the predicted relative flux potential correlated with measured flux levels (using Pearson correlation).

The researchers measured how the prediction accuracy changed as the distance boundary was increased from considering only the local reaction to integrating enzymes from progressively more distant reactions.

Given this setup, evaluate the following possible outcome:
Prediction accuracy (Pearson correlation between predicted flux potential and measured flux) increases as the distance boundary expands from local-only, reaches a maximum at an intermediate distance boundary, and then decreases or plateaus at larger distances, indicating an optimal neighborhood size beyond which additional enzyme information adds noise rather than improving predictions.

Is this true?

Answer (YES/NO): YES